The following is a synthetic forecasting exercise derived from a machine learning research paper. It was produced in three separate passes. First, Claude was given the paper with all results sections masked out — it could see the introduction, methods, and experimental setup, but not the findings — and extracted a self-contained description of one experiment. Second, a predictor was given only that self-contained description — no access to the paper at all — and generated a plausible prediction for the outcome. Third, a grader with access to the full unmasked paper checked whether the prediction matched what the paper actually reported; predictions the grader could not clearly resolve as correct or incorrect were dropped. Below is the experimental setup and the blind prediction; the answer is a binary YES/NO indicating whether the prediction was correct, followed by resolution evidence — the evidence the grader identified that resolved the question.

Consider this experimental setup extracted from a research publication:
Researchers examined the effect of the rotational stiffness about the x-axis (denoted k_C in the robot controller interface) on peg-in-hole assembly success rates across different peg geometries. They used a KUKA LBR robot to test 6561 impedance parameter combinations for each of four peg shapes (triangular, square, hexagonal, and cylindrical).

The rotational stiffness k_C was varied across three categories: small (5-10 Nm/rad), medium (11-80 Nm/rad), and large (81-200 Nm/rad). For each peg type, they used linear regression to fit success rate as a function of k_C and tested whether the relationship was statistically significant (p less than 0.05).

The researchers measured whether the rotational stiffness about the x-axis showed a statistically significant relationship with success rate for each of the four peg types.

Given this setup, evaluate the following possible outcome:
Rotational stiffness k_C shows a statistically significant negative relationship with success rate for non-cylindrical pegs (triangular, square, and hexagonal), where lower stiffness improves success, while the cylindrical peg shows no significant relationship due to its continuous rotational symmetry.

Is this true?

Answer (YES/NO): NO